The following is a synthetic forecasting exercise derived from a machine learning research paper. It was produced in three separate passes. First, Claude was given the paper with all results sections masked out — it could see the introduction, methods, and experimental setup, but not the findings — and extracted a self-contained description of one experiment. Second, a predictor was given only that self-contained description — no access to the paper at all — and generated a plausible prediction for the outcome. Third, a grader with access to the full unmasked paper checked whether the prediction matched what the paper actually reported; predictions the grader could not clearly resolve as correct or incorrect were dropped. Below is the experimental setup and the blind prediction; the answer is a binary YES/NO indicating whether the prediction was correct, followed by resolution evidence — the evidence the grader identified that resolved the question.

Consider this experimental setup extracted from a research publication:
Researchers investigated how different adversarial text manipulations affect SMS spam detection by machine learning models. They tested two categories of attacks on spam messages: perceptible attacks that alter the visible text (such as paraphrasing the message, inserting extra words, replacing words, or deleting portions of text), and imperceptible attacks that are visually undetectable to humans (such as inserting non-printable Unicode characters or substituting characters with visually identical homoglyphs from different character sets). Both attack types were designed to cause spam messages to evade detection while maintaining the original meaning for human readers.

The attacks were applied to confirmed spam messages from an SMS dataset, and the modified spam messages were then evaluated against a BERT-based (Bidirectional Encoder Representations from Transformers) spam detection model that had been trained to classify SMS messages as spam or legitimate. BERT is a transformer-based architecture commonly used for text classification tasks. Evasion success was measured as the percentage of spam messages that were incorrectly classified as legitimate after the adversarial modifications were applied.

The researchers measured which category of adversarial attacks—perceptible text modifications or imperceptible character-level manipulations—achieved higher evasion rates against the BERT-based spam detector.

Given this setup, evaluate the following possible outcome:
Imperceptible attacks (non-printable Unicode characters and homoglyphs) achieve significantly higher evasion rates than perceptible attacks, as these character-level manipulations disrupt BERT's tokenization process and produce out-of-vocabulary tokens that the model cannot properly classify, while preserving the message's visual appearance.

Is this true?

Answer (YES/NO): NO